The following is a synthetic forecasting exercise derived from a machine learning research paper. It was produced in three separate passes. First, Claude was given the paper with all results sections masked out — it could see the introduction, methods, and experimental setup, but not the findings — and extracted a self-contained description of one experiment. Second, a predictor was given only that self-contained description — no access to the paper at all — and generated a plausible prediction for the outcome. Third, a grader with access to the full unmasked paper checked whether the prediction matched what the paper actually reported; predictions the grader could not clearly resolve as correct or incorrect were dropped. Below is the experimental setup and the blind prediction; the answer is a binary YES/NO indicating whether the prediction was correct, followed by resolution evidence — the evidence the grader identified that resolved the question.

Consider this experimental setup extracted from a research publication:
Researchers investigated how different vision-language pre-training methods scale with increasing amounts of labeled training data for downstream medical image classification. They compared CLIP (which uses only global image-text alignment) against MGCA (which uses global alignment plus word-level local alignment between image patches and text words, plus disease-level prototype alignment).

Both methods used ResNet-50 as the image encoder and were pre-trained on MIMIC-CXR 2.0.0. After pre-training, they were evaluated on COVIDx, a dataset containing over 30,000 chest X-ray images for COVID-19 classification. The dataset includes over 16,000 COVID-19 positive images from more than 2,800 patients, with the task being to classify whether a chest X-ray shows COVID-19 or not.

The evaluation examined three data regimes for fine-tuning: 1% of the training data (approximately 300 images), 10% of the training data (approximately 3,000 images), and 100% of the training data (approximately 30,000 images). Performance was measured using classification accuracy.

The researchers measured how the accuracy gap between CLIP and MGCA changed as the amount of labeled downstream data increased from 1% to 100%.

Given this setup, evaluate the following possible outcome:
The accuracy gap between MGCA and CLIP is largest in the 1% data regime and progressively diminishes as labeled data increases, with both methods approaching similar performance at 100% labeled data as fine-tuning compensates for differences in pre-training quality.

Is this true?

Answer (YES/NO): NO